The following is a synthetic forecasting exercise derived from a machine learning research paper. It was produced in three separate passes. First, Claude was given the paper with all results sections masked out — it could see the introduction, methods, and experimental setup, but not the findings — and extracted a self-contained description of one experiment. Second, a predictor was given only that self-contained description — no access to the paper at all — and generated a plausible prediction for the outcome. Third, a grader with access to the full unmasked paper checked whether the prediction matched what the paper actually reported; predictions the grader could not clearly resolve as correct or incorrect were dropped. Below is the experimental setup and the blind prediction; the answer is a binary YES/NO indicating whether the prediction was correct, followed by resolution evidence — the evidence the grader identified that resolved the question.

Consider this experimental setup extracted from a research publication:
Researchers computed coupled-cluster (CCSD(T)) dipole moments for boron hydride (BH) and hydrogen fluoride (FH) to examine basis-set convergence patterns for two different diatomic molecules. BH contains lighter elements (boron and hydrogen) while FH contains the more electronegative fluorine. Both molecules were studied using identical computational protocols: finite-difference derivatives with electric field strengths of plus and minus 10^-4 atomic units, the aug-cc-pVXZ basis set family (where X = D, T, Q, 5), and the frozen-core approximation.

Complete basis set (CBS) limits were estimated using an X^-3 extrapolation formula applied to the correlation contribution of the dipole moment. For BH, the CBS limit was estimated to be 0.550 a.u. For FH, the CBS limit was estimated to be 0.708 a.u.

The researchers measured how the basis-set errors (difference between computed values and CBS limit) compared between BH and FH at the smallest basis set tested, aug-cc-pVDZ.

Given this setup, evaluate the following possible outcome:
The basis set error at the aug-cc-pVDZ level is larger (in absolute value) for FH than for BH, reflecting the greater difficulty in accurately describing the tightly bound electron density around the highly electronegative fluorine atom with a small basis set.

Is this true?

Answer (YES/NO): NO